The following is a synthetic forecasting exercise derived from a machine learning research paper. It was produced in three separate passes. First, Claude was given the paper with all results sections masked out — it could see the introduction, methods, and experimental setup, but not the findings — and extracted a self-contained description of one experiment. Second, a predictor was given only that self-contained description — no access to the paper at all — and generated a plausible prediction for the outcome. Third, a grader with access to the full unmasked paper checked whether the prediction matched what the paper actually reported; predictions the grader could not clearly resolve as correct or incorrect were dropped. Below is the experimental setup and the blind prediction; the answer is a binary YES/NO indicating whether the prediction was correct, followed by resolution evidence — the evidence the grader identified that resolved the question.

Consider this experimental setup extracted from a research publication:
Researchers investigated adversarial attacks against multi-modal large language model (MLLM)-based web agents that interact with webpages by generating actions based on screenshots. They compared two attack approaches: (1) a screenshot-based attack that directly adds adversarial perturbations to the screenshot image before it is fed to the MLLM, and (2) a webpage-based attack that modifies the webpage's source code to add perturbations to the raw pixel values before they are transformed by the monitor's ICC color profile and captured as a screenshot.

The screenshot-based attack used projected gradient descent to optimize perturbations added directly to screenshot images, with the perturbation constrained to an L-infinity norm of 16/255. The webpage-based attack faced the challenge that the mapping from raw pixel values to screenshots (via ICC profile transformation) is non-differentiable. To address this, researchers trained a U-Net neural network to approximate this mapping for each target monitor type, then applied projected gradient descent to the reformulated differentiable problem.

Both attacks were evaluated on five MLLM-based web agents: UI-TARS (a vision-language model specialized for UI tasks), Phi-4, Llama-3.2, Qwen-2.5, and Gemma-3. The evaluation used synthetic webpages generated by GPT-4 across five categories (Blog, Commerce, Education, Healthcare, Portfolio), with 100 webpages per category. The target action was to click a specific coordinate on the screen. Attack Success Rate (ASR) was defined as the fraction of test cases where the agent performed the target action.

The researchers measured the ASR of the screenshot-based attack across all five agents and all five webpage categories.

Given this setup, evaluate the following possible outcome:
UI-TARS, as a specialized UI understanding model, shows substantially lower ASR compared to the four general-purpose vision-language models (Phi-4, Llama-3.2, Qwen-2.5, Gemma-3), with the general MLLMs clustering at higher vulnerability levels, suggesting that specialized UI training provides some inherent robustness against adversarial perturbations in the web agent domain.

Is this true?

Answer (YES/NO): NO